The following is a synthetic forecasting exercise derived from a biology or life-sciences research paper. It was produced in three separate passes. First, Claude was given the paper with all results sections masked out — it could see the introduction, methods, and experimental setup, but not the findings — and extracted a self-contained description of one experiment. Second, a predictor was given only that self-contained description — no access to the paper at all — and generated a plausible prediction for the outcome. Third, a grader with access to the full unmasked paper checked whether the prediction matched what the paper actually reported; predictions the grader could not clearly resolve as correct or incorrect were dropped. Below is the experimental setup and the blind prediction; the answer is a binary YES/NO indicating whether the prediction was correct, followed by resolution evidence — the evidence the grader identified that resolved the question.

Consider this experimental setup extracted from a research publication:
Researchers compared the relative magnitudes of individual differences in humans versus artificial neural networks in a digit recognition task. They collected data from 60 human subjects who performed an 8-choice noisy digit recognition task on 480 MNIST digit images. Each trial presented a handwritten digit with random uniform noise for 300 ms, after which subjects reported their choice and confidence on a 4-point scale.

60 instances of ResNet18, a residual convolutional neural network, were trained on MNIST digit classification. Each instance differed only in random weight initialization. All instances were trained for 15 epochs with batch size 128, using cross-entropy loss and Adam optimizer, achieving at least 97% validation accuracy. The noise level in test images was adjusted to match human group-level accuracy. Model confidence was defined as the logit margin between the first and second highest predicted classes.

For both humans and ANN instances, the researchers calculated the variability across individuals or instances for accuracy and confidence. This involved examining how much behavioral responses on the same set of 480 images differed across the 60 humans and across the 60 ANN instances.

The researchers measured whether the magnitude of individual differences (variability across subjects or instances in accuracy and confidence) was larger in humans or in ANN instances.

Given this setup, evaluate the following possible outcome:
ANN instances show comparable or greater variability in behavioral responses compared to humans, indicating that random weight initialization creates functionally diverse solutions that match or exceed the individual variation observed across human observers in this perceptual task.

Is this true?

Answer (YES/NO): YES